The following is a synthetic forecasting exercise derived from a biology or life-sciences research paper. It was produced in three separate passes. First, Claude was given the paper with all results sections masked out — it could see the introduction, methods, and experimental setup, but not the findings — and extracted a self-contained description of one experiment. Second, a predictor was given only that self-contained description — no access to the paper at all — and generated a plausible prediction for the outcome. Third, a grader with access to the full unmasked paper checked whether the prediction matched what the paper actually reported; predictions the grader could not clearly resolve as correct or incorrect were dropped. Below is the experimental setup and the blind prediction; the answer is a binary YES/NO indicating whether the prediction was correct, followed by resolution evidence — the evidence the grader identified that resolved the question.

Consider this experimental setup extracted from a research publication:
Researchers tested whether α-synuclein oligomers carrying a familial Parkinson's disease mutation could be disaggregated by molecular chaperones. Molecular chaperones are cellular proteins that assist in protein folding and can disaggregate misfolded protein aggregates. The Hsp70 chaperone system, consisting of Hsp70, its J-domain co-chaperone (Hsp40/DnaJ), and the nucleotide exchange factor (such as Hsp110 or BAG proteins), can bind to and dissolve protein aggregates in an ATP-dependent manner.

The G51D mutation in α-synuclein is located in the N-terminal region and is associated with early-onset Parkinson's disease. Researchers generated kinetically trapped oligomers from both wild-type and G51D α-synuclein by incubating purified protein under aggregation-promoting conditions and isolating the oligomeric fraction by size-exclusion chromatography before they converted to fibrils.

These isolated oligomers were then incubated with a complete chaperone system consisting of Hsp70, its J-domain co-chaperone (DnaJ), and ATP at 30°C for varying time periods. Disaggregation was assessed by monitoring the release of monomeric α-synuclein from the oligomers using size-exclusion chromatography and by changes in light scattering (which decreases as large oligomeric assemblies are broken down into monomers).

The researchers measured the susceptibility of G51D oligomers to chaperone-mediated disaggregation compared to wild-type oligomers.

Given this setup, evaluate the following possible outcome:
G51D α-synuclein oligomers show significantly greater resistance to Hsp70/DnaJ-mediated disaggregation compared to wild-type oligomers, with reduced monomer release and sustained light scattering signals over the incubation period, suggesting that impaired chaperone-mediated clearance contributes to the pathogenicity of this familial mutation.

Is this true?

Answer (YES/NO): YES